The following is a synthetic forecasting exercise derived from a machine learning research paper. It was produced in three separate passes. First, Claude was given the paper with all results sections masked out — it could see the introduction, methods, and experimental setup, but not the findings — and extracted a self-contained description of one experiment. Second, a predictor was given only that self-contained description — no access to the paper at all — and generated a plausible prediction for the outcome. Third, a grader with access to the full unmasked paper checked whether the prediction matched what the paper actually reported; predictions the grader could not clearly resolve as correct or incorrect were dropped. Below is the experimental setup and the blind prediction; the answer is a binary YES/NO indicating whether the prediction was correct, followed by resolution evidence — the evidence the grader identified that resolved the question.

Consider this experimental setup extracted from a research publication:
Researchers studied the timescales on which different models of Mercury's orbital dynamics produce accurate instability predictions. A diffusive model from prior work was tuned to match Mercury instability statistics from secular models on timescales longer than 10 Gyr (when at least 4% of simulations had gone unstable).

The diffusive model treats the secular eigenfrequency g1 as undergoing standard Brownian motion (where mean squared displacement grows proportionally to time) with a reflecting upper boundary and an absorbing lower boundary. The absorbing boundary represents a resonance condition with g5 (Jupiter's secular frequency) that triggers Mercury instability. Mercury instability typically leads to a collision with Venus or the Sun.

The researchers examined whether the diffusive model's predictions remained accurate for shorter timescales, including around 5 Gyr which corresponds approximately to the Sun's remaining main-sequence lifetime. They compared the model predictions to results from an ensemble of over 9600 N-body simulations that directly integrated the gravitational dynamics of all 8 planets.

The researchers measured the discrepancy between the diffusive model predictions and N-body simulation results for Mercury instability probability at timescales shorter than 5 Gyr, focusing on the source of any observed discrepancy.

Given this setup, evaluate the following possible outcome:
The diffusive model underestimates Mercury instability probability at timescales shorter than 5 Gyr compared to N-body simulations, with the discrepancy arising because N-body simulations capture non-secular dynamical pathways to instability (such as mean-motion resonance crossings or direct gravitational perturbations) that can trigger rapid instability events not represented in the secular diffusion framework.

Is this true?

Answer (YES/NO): NO